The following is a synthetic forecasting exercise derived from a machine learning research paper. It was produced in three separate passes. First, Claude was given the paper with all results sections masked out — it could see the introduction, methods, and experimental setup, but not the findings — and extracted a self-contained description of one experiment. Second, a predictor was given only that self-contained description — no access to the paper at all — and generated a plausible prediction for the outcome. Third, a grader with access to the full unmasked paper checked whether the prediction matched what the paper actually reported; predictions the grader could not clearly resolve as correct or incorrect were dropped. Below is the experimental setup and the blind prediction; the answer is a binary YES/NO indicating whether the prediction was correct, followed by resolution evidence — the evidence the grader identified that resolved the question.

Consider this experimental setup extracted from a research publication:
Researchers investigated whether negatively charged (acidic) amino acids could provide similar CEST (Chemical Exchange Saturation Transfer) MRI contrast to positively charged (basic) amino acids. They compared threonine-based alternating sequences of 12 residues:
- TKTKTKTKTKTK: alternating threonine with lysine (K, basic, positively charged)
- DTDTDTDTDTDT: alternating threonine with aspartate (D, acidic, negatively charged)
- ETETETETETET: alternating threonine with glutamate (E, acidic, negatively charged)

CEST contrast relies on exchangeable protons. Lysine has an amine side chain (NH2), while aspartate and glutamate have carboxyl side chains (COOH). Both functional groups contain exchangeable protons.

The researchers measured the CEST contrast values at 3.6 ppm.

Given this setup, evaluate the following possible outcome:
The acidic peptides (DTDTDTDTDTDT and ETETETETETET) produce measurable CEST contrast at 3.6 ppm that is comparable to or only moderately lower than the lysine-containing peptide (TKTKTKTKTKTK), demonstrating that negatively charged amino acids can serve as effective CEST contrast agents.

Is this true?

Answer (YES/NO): NO